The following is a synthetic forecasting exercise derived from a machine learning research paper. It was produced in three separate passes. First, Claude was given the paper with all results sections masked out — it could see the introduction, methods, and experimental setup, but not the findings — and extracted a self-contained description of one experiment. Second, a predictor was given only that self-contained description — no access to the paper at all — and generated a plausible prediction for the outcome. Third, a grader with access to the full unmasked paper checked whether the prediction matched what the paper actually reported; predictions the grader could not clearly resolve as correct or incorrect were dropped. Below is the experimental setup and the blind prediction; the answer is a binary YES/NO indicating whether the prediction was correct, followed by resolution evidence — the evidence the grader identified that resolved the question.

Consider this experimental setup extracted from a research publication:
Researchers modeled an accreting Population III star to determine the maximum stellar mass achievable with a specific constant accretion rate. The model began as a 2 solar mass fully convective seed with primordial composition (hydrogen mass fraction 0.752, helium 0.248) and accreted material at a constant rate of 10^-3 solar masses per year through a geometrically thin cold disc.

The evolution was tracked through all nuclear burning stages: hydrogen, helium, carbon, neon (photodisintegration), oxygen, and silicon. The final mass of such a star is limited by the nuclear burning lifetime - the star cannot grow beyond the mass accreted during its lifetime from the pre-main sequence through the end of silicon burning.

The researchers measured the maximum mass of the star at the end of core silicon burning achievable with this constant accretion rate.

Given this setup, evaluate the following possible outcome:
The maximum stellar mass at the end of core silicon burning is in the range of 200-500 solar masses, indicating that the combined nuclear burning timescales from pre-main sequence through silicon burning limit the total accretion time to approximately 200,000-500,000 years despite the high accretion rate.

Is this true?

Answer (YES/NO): NO